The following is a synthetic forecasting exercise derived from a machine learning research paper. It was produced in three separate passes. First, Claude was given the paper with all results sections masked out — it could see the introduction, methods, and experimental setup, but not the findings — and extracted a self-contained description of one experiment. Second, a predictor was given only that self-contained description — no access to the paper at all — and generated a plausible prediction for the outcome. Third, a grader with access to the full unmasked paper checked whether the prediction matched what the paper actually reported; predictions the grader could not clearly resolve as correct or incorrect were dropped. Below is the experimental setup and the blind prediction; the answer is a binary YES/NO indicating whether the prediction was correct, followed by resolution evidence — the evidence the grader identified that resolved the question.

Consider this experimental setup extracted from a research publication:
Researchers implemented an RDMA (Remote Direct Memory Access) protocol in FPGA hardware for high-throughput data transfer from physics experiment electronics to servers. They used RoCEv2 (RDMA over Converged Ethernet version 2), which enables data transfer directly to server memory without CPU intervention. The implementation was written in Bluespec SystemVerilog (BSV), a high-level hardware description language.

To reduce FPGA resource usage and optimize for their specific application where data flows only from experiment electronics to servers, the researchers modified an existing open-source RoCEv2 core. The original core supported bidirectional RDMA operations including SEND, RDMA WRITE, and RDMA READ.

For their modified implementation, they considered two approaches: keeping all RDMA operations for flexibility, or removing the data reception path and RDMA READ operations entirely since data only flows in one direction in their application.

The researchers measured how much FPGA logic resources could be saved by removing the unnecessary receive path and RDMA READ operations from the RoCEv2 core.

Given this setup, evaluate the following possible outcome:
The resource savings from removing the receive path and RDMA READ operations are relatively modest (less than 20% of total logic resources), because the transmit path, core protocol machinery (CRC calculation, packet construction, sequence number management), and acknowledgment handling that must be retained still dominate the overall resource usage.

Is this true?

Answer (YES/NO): NO